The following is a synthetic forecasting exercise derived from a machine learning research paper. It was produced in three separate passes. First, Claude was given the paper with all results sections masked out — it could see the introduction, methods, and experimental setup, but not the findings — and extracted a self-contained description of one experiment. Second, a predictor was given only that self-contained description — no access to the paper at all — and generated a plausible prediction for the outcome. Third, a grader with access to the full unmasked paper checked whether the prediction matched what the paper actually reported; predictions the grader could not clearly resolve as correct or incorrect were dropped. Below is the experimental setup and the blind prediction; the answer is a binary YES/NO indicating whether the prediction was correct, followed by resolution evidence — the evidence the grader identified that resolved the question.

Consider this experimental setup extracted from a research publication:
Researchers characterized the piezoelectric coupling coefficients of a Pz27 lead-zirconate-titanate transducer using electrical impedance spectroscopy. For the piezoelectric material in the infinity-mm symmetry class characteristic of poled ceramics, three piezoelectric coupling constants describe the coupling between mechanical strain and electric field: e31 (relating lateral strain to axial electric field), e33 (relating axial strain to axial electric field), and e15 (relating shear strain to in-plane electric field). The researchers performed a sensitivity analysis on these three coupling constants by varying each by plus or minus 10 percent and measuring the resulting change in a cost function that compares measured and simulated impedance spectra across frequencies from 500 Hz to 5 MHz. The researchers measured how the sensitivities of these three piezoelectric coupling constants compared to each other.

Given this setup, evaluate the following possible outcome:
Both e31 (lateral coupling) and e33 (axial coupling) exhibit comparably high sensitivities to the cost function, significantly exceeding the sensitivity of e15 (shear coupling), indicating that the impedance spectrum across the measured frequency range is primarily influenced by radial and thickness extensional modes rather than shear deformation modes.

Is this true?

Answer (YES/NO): NO